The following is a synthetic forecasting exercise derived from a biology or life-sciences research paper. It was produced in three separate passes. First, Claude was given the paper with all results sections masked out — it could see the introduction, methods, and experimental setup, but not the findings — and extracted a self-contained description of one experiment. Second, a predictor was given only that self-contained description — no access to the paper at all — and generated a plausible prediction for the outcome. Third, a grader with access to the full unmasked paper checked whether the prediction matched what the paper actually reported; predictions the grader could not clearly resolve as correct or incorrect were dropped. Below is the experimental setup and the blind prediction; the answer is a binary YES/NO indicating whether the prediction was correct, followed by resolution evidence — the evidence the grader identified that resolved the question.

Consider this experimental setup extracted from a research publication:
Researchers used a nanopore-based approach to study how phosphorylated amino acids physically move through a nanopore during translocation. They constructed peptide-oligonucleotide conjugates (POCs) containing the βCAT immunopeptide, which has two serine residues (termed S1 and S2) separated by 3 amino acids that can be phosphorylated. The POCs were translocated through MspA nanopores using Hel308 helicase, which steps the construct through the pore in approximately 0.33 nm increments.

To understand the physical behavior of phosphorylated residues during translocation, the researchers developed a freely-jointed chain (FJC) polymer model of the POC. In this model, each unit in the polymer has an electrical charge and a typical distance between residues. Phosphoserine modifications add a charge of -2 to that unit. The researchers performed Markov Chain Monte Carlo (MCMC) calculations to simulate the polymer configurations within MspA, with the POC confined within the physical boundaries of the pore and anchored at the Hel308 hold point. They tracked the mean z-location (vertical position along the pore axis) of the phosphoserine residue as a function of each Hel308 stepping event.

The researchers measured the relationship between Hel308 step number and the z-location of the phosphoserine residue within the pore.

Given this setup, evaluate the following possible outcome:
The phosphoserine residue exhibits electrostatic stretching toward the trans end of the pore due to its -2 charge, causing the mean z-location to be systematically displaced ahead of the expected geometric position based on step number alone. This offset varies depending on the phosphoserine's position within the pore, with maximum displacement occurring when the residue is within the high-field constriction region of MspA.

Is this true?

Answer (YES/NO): NO